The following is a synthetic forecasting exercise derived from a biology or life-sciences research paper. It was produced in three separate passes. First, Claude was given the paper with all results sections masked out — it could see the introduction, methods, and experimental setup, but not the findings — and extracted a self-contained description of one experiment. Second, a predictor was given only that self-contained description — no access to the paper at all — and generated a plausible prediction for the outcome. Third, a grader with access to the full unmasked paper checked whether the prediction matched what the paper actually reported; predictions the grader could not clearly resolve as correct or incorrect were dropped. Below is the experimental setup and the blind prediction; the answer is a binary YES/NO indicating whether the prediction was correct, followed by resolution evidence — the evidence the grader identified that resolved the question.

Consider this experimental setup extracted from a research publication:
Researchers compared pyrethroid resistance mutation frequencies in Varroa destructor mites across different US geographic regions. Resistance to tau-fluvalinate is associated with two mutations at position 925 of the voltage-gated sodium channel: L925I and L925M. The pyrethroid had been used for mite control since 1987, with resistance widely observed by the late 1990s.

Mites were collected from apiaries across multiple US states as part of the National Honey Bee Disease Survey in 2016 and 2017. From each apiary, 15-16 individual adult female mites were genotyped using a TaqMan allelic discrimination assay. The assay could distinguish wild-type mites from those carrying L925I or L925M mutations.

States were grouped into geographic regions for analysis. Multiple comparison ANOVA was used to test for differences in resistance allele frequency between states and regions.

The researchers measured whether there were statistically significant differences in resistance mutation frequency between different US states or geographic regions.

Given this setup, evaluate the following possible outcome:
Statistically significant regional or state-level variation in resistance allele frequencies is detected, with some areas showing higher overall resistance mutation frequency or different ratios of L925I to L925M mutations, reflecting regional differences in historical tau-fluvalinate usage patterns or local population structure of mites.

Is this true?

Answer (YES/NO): YES